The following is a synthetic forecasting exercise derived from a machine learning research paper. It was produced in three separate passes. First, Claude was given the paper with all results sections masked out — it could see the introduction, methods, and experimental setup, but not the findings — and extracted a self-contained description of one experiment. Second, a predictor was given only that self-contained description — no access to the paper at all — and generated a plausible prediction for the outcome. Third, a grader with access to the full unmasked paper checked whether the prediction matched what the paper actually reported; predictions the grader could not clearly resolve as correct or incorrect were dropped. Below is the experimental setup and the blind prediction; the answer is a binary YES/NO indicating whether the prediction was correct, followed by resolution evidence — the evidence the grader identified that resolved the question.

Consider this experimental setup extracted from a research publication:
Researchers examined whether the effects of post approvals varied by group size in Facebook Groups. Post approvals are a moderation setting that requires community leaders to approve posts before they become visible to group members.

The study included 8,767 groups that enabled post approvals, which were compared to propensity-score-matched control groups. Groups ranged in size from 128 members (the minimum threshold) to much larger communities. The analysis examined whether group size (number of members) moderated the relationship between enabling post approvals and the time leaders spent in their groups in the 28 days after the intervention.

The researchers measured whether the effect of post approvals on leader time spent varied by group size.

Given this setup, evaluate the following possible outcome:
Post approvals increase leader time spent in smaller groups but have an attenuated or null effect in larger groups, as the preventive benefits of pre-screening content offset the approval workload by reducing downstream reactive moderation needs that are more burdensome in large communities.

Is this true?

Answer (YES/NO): NO